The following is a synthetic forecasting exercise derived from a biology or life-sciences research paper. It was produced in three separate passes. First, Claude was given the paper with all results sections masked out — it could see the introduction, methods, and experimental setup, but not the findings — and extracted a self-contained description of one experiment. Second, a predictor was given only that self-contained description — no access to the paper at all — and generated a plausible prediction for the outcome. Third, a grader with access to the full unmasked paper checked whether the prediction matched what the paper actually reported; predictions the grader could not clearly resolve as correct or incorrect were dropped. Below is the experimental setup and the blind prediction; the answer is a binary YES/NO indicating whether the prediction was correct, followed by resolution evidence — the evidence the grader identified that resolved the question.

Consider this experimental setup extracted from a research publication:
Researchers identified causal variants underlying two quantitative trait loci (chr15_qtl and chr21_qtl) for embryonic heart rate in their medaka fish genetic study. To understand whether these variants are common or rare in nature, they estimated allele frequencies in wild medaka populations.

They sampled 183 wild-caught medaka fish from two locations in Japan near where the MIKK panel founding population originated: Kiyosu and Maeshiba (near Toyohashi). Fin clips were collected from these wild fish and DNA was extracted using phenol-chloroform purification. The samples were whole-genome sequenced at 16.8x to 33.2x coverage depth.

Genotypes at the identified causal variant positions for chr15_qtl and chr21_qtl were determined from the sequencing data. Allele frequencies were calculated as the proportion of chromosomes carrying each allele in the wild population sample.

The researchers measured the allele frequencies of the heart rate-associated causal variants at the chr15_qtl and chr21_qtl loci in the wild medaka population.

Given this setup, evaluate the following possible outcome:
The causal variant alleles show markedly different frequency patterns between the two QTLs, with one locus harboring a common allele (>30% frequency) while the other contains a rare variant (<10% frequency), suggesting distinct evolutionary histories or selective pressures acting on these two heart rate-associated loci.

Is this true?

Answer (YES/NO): NO